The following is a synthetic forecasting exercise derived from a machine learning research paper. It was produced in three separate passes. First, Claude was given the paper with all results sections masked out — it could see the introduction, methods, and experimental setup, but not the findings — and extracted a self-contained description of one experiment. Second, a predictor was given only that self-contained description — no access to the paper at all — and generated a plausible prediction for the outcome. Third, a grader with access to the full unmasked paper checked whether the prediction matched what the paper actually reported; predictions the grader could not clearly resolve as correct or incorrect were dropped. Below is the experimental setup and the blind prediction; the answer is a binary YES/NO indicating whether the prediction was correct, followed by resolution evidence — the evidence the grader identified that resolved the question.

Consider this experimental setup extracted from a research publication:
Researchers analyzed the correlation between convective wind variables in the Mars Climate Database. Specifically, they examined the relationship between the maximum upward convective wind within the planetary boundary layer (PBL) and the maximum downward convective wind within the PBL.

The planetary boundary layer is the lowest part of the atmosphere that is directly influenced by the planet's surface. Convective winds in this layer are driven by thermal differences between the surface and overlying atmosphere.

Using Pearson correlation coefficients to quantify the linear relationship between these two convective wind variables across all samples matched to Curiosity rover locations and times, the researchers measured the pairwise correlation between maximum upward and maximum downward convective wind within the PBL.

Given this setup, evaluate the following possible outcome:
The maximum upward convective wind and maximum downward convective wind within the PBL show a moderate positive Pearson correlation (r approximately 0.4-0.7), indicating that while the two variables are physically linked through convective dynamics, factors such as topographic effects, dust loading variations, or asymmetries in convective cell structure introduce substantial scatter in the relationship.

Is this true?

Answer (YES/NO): NO